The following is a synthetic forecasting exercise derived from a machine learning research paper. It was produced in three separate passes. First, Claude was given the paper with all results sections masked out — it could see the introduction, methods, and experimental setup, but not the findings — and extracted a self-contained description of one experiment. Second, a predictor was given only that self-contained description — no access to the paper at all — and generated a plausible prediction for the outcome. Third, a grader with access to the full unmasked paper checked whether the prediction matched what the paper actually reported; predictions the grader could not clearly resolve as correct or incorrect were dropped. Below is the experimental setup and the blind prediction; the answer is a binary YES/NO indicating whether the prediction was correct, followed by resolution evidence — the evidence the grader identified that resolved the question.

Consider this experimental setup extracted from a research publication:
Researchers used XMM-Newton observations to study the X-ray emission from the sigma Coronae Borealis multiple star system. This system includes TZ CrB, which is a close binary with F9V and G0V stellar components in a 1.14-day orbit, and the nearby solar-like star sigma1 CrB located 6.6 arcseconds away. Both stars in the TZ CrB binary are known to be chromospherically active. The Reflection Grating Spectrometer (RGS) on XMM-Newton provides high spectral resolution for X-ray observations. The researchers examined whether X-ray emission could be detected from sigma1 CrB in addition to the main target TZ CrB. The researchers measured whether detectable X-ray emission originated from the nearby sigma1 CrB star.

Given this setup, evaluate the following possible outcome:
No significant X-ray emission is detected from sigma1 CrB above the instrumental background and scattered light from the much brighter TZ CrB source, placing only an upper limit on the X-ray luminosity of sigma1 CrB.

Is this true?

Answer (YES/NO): YES